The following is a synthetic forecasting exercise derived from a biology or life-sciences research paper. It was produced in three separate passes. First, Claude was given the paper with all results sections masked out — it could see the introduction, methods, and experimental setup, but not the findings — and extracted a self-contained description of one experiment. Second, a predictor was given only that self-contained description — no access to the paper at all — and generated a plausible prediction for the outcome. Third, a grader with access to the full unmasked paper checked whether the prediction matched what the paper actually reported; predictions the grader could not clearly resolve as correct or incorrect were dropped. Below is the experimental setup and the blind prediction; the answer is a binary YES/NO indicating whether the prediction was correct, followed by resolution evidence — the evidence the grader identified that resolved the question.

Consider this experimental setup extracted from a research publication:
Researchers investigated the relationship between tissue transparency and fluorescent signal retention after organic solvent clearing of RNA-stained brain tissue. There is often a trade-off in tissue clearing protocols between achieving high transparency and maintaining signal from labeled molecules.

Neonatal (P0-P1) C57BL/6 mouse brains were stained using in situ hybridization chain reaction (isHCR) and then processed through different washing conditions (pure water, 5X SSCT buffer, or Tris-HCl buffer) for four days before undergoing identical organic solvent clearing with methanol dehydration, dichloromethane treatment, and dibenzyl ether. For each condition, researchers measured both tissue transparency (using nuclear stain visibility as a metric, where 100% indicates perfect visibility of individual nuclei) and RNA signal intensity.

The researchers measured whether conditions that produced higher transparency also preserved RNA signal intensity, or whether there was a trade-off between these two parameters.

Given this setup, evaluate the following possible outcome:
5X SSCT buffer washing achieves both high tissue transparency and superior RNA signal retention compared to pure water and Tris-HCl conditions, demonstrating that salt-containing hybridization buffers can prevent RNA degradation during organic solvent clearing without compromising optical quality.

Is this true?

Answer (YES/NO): NO